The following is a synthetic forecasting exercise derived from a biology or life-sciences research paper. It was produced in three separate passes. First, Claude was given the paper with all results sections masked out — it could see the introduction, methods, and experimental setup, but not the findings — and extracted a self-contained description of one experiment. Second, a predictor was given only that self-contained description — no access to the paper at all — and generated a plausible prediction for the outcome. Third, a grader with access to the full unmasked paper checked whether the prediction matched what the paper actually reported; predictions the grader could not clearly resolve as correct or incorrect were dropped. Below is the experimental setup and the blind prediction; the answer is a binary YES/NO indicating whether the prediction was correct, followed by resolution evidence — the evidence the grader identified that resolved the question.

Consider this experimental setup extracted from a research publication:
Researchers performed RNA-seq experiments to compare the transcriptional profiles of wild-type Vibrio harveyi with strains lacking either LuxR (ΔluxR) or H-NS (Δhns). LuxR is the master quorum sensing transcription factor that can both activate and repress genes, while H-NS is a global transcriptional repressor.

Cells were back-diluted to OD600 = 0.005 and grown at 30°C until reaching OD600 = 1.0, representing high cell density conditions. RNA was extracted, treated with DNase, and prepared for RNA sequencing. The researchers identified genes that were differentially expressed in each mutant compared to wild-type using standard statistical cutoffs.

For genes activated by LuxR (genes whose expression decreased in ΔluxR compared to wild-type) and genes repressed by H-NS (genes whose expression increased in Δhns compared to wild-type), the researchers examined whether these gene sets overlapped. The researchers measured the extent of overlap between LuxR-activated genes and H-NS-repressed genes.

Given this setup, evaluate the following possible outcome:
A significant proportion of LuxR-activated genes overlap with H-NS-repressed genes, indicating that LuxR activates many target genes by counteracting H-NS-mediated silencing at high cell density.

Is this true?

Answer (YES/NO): YES